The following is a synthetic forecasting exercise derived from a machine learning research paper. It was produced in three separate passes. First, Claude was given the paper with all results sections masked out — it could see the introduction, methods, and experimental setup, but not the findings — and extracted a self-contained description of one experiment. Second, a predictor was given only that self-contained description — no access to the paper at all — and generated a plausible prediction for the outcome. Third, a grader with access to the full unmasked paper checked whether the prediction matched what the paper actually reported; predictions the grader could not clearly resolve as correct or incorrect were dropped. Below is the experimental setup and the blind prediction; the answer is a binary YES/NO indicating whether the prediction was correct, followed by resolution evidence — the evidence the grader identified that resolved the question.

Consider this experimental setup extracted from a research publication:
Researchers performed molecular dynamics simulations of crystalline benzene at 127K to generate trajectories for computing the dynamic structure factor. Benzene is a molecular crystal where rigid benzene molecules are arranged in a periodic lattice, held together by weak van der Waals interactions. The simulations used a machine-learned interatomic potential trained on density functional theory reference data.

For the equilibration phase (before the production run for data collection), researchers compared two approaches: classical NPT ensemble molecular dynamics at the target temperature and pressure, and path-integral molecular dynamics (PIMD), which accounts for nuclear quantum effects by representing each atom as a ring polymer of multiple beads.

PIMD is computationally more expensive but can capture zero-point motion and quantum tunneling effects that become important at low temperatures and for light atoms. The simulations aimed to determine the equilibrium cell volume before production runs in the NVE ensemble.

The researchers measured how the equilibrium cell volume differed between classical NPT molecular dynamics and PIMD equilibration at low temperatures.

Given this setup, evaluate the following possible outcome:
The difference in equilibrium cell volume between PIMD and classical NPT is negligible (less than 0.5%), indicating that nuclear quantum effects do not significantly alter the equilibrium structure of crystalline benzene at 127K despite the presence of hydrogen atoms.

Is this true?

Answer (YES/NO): NO